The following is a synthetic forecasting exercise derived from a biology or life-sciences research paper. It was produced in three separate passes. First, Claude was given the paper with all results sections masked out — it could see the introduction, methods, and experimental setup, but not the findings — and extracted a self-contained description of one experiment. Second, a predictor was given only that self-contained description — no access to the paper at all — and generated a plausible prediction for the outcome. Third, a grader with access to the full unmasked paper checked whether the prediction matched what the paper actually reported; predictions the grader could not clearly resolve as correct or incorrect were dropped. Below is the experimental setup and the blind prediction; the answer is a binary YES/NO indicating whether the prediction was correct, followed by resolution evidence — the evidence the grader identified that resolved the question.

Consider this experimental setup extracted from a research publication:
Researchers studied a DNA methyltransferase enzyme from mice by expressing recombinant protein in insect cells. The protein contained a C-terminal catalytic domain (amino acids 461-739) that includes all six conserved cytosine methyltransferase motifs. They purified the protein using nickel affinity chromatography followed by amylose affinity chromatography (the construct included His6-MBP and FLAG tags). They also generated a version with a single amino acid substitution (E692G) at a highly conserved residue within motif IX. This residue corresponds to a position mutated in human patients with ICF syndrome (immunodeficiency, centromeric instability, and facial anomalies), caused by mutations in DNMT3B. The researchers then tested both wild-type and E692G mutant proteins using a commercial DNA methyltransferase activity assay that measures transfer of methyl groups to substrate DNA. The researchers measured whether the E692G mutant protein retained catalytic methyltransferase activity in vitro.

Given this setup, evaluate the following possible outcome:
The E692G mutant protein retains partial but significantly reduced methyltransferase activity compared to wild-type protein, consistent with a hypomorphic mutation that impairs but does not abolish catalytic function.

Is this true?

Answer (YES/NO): NO